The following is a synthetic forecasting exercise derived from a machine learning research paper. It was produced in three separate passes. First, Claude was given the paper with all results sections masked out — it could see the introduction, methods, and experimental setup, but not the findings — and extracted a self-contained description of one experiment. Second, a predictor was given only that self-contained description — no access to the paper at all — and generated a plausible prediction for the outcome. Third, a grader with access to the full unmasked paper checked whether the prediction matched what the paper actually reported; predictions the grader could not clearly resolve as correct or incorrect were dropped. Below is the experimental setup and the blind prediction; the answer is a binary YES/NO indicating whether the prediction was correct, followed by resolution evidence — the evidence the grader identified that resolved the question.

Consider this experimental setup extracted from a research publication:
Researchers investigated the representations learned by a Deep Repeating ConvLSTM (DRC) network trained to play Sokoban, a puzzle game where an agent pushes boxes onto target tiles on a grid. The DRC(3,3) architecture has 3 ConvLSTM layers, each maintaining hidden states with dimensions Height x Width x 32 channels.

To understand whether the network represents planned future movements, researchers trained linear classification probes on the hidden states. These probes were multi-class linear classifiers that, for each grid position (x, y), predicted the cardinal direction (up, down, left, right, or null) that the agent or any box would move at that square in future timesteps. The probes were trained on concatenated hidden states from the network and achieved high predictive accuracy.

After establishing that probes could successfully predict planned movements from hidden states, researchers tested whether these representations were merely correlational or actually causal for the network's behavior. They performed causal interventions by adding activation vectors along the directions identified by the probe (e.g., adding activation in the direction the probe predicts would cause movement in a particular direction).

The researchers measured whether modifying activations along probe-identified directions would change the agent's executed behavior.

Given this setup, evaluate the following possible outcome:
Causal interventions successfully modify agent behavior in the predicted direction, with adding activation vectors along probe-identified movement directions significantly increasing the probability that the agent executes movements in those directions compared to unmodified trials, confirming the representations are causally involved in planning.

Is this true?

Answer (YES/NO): YES